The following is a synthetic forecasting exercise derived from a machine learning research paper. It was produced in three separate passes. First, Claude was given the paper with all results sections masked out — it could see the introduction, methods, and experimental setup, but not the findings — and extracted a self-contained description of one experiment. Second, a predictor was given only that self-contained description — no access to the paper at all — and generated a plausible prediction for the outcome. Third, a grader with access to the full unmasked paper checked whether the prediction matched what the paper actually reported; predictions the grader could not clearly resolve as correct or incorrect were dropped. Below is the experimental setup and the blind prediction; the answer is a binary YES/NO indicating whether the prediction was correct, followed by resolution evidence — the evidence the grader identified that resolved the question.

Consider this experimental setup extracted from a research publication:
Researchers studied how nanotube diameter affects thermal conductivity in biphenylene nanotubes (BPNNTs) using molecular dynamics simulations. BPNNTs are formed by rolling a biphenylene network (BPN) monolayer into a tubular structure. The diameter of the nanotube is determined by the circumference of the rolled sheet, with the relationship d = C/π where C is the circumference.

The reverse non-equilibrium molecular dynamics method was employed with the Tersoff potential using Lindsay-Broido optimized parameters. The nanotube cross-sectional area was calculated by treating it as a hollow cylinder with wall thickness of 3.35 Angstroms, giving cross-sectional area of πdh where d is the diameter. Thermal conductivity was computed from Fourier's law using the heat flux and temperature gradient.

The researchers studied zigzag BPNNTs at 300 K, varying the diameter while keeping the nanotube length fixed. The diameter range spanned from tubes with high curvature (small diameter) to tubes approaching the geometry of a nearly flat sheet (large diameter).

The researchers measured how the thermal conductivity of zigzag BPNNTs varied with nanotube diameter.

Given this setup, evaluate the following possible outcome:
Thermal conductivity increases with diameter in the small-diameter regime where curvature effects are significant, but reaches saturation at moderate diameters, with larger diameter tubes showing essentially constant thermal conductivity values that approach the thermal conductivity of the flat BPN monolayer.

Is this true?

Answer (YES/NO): YES